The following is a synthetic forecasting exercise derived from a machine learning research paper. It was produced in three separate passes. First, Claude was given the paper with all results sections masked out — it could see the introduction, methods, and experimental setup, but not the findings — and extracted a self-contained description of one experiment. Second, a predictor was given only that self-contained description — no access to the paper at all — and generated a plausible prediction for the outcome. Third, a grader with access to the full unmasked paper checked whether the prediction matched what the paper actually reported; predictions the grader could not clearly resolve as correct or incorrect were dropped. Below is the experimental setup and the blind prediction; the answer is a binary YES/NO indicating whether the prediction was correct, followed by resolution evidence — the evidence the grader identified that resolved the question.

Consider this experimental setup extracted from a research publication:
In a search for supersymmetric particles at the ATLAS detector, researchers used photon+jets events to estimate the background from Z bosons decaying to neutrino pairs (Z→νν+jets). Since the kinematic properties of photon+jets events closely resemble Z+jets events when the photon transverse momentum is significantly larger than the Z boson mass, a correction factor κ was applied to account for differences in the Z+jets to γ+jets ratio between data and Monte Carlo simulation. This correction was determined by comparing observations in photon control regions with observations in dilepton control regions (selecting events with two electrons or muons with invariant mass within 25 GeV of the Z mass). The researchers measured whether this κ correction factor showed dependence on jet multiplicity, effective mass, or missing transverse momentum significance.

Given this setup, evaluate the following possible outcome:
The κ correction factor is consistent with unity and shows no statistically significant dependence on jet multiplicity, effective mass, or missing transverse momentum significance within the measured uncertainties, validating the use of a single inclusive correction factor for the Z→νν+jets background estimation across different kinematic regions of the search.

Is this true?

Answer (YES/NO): NO